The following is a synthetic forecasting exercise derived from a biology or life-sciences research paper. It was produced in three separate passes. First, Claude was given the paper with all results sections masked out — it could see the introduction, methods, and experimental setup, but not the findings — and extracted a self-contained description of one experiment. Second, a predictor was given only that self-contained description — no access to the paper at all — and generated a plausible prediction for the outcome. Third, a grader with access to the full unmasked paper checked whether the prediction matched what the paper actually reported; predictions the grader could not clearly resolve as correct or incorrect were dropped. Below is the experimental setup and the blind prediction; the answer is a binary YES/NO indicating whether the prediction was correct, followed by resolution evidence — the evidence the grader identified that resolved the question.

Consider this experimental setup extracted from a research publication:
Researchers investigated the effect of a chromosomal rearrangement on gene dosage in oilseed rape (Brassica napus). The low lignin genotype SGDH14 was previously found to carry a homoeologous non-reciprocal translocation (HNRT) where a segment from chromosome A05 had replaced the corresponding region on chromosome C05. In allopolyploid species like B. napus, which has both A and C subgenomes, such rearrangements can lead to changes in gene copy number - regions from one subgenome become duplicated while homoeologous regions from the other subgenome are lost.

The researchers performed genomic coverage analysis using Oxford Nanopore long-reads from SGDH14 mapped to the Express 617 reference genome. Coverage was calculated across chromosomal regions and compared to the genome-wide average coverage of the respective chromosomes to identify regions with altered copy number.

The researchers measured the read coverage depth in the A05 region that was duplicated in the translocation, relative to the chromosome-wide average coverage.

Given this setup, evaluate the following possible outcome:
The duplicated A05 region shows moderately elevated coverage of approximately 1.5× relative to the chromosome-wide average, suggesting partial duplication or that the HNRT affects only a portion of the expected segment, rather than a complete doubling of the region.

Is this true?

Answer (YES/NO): NO